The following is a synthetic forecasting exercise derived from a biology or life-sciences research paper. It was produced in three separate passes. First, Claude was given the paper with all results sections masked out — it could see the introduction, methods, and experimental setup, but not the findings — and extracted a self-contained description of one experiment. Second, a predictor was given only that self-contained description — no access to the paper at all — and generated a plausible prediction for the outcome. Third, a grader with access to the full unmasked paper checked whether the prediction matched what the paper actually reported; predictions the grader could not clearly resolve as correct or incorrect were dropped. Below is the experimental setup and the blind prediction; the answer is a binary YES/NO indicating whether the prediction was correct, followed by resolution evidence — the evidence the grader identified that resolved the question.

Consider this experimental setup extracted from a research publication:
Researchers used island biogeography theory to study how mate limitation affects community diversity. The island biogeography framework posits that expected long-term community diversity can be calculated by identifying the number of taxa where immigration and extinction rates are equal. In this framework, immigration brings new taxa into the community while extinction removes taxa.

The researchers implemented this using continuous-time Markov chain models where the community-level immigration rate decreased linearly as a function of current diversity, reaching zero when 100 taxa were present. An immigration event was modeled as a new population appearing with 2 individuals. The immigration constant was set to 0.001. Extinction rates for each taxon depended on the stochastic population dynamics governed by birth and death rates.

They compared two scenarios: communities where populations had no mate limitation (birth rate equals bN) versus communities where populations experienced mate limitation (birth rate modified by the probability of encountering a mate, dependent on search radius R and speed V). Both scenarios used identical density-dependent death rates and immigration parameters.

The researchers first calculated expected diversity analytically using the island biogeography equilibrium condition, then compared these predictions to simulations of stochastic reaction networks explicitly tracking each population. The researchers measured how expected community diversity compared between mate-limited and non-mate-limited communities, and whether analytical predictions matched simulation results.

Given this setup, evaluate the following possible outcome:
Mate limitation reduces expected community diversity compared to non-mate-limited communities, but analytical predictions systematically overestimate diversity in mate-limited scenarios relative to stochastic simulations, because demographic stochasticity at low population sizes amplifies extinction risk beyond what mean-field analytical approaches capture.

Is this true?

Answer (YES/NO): NO